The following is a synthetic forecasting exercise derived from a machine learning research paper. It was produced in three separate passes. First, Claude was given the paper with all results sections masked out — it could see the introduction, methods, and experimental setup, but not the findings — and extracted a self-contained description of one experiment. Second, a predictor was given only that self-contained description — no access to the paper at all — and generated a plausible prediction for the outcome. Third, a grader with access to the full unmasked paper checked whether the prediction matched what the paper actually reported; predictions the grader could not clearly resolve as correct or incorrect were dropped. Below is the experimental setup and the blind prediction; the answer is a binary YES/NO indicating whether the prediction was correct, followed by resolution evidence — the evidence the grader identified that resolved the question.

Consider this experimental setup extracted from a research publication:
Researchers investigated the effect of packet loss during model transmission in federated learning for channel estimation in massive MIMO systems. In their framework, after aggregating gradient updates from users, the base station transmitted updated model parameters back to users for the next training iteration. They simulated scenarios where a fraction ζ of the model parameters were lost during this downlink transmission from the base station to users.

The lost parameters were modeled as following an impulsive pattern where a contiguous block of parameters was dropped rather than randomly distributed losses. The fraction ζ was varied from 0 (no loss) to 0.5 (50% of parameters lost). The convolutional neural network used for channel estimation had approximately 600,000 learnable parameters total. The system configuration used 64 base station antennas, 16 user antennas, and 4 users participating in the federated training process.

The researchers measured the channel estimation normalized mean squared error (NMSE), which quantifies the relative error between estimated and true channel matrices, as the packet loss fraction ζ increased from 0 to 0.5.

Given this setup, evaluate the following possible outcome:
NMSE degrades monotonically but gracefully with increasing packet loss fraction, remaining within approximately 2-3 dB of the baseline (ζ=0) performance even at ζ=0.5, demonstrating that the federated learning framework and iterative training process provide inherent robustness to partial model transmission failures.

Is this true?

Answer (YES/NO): NO